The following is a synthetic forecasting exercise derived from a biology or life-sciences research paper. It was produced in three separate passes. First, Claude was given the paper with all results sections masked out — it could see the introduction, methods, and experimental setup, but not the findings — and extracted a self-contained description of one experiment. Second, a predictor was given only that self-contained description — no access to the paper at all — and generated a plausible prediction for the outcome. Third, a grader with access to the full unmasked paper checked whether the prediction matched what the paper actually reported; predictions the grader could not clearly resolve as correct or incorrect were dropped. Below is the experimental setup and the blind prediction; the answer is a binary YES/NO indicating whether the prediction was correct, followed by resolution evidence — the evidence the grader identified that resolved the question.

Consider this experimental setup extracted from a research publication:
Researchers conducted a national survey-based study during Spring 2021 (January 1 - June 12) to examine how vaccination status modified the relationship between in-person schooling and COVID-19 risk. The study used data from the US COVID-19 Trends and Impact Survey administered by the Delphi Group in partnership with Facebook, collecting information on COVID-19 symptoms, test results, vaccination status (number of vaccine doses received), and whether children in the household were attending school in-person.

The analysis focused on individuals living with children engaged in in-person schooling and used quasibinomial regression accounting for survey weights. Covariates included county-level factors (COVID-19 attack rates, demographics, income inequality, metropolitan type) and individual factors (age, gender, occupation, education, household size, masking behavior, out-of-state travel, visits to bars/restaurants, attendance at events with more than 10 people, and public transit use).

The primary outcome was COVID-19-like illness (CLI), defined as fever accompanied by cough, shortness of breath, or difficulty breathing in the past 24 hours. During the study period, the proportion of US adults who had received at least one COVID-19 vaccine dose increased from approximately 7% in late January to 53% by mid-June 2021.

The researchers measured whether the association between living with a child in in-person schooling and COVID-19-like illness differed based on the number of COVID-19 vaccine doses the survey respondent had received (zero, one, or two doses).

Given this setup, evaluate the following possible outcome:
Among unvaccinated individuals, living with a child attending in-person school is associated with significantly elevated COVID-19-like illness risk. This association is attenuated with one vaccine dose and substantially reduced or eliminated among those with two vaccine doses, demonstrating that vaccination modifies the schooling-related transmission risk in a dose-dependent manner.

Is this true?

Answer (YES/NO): NO